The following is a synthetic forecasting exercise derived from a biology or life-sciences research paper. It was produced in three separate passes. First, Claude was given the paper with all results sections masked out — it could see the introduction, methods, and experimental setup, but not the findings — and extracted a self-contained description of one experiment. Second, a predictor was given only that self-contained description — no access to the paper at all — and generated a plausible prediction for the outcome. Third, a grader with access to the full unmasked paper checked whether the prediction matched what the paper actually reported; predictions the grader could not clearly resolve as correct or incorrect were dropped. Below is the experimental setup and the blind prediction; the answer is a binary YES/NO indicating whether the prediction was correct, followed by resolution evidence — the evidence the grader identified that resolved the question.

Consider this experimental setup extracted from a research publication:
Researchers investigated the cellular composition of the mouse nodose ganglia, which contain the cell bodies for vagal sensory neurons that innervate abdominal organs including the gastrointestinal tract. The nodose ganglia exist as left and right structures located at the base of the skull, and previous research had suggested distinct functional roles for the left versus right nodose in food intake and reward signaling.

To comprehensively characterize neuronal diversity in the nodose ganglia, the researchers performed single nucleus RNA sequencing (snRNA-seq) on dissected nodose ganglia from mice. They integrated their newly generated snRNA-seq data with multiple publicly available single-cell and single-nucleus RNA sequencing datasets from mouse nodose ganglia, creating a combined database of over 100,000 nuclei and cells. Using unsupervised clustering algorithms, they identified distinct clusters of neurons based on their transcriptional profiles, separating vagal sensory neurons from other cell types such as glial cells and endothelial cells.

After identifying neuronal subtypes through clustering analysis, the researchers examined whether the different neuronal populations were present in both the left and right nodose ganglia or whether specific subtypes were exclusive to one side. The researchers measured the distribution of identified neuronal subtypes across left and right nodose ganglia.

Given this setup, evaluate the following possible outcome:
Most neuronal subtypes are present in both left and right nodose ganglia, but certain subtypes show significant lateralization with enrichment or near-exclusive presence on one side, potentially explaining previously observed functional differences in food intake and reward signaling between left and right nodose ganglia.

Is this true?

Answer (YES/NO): NO